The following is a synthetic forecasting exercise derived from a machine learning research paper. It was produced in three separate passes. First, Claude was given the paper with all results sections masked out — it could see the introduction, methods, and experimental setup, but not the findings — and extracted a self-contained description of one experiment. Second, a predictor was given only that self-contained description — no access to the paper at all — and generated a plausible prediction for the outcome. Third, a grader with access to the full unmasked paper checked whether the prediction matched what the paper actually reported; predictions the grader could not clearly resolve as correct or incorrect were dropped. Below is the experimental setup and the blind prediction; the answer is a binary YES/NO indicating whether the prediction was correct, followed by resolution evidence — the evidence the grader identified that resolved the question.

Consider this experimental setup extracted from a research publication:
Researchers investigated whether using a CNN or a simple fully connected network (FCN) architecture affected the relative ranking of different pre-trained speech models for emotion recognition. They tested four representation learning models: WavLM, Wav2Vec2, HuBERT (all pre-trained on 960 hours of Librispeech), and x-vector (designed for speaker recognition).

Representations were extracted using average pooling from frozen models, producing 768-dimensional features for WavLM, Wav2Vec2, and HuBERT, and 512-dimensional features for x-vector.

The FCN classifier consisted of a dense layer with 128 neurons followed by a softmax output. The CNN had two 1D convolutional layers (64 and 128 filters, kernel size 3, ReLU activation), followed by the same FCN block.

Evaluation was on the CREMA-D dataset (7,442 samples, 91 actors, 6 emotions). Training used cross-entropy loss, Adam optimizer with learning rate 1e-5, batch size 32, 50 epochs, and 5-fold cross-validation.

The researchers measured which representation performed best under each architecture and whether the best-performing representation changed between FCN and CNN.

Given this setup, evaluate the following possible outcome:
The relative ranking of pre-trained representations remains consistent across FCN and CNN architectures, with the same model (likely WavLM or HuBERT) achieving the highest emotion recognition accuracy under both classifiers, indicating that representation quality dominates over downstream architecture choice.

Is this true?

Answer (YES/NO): YES